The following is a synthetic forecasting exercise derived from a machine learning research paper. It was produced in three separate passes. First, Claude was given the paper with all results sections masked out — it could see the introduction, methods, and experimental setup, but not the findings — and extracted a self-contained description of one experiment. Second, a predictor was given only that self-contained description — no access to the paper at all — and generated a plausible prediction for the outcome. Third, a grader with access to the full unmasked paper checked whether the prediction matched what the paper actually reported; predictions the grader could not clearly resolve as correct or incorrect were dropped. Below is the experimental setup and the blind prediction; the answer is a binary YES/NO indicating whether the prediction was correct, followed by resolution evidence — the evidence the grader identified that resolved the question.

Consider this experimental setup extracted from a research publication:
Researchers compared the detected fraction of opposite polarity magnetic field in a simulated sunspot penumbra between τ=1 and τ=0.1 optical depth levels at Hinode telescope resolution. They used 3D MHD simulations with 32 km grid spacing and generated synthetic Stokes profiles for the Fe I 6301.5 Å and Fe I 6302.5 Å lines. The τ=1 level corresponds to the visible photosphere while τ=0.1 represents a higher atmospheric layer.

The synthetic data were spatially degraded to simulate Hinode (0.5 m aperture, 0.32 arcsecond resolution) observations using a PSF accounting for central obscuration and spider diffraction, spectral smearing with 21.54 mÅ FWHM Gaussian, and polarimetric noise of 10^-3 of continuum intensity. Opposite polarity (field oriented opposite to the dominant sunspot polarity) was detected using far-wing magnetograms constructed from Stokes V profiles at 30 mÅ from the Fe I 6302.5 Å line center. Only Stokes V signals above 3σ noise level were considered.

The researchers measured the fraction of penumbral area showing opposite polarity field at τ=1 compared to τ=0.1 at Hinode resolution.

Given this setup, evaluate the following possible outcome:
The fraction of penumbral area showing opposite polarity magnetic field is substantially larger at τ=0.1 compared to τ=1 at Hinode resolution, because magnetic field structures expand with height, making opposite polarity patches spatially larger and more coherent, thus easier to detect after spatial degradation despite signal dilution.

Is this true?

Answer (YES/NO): NO